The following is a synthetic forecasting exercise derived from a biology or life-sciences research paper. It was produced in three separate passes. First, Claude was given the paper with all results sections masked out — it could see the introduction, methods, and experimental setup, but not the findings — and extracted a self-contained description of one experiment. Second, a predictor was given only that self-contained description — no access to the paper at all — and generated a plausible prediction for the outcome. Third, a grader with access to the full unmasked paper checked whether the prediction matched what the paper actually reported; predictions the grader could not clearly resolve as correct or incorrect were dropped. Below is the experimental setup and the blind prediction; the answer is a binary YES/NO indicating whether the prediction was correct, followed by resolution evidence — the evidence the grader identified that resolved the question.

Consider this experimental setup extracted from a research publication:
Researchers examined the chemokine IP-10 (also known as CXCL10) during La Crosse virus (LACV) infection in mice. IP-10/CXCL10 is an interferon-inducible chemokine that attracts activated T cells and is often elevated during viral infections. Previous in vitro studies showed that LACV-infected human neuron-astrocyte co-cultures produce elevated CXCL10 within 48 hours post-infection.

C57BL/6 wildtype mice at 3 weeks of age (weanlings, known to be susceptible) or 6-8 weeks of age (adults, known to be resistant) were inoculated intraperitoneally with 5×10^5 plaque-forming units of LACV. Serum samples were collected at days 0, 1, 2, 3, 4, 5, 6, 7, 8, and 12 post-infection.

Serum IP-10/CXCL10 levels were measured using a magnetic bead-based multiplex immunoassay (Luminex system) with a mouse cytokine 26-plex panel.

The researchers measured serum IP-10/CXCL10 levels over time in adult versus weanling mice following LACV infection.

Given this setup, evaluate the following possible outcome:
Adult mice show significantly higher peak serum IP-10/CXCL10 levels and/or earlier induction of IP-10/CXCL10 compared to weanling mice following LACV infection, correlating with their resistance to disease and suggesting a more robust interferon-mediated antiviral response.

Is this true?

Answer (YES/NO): NO